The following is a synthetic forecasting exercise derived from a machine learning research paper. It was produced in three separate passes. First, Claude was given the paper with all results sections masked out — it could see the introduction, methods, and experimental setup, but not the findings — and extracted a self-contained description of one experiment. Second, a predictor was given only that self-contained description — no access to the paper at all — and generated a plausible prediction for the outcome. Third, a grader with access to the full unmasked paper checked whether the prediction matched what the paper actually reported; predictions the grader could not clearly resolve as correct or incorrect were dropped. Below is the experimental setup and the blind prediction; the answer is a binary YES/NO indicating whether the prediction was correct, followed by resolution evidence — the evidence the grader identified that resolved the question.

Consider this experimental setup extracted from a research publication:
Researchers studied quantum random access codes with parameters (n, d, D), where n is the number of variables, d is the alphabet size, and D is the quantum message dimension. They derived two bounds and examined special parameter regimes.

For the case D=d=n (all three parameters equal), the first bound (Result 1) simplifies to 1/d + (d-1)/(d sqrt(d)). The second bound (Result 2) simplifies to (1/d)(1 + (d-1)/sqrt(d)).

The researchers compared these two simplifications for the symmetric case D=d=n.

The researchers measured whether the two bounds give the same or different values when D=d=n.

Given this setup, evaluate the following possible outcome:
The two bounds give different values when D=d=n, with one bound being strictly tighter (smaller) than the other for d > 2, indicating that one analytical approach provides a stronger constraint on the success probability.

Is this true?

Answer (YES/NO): NO